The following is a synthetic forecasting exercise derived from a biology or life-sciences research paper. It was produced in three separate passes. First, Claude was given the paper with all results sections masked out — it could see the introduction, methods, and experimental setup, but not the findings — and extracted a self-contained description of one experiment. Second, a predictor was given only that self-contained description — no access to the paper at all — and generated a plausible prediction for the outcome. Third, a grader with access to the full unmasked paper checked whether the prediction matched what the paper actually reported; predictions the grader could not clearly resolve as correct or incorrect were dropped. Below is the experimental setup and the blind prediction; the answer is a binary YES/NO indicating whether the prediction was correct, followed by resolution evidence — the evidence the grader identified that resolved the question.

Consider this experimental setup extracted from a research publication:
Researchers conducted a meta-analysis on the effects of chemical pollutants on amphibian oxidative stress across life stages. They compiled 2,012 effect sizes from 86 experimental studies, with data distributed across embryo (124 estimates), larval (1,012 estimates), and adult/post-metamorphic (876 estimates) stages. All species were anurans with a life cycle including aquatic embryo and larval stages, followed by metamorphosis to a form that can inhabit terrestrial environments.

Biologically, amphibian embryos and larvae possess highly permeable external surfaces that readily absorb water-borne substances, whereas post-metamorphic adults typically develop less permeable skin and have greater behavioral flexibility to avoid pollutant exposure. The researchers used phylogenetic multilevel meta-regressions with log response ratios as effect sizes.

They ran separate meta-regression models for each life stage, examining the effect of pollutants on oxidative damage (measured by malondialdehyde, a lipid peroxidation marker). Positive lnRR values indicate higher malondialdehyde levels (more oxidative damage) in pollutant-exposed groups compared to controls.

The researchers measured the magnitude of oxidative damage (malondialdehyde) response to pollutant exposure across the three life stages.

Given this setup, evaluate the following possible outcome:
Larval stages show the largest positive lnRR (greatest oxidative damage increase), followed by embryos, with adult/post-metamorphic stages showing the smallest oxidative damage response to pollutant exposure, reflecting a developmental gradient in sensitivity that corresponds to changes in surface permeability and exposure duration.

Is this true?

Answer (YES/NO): NO